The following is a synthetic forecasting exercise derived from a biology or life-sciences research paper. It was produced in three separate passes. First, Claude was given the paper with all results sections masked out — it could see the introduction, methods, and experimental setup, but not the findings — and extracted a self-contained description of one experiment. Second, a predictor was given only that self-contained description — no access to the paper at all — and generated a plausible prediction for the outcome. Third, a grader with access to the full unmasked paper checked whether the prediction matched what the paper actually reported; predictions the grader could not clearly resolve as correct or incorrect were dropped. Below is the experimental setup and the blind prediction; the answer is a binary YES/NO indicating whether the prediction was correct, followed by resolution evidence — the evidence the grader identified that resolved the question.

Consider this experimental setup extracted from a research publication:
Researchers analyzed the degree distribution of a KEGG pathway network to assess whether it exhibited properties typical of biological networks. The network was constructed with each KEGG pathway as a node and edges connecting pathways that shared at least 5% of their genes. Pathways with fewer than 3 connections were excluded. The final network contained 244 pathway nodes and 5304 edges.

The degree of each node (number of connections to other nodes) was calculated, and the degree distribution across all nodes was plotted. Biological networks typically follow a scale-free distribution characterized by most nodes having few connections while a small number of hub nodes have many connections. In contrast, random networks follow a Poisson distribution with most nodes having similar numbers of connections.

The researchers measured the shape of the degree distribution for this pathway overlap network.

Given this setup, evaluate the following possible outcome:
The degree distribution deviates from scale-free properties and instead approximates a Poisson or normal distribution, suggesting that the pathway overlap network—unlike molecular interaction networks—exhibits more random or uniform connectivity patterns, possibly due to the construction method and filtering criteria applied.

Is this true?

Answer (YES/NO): NO